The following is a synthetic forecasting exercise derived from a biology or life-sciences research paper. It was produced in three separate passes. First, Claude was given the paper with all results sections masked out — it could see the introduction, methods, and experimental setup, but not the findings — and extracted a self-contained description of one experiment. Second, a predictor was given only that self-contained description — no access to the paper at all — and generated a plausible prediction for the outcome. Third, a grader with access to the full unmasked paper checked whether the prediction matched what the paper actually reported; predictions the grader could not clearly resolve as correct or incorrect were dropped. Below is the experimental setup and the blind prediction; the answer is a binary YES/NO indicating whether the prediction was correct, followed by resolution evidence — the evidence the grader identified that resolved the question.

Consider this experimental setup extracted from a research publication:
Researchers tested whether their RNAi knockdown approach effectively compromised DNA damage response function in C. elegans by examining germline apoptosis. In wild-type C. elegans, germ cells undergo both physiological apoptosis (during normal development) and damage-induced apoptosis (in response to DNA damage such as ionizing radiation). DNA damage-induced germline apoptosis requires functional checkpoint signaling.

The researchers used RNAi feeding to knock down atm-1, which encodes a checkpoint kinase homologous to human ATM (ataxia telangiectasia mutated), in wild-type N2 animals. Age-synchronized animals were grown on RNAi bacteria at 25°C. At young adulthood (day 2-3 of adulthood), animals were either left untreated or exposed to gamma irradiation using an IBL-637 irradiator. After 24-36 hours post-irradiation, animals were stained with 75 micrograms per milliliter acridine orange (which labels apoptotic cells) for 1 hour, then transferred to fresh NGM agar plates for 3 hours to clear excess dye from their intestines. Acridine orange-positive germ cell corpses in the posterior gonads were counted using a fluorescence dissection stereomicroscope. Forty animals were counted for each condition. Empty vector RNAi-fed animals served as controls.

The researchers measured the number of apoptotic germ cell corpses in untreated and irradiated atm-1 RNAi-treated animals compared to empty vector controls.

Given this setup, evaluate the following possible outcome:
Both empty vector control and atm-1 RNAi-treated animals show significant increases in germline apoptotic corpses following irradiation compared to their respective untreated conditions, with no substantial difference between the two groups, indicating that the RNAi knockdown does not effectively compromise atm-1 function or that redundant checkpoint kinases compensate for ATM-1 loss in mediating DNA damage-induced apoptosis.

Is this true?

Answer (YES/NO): NO